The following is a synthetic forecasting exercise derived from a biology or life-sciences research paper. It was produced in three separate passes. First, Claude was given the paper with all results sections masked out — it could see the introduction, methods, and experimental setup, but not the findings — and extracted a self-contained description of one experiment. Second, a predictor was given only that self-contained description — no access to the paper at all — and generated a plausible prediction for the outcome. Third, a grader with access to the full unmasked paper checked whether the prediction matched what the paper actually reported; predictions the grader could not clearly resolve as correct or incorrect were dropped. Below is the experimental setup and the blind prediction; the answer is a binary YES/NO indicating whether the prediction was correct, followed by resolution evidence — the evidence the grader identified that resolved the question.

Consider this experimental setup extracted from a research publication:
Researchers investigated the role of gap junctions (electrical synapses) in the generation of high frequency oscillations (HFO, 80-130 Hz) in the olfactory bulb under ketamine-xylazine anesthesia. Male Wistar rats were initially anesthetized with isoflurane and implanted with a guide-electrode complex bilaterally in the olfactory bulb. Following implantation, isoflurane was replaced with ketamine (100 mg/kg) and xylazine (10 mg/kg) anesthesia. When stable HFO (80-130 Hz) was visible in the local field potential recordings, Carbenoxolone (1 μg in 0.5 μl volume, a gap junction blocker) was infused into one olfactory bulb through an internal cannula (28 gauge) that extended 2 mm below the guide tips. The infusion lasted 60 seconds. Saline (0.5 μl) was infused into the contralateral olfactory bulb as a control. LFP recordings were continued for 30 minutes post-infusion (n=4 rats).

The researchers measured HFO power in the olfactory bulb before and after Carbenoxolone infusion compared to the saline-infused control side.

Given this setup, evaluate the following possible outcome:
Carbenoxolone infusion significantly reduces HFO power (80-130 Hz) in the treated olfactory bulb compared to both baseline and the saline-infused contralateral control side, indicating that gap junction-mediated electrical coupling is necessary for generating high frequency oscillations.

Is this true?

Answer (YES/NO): NO